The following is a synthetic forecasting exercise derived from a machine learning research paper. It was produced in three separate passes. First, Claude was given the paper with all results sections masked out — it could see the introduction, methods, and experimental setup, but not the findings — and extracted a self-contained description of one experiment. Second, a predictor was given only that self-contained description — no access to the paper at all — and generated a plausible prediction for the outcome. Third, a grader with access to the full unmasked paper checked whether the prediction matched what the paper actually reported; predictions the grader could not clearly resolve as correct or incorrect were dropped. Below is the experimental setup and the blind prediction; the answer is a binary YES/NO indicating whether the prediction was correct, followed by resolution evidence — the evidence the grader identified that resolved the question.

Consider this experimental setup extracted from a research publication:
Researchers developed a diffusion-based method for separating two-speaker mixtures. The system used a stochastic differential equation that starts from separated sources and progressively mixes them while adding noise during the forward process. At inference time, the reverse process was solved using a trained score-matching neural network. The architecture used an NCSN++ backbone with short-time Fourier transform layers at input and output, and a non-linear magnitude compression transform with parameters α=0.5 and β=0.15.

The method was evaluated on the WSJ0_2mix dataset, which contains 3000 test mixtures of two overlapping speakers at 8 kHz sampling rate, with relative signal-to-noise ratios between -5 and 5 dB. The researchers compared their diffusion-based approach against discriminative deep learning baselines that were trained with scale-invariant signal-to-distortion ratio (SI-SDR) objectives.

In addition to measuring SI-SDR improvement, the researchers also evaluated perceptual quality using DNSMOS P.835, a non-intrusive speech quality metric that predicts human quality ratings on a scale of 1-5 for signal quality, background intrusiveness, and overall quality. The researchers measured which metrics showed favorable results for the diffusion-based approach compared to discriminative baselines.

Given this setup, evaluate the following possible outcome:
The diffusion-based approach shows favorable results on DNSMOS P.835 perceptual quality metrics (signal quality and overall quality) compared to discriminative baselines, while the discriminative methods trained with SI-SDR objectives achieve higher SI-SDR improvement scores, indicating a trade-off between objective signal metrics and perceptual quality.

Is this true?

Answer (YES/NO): NO